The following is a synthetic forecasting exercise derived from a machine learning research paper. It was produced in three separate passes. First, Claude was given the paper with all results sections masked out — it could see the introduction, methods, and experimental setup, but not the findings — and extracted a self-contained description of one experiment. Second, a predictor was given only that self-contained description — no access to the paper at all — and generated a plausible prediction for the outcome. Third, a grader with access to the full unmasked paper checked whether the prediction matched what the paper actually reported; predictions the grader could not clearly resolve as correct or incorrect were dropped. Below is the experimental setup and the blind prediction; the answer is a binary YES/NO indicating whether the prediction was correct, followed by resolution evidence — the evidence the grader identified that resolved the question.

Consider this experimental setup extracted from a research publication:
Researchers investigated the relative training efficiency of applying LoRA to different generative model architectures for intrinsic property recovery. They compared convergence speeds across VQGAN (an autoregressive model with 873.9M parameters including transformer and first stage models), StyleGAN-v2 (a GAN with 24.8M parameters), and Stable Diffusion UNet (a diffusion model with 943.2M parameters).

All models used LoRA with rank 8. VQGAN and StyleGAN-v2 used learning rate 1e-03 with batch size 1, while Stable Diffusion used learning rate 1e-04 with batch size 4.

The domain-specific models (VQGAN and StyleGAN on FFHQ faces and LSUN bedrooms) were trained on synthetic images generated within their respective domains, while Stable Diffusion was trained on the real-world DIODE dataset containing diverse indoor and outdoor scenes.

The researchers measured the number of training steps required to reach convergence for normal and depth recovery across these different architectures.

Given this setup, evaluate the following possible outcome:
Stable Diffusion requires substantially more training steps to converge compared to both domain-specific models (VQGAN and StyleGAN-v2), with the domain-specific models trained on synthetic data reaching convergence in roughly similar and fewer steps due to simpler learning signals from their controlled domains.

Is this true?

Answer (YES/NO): YES